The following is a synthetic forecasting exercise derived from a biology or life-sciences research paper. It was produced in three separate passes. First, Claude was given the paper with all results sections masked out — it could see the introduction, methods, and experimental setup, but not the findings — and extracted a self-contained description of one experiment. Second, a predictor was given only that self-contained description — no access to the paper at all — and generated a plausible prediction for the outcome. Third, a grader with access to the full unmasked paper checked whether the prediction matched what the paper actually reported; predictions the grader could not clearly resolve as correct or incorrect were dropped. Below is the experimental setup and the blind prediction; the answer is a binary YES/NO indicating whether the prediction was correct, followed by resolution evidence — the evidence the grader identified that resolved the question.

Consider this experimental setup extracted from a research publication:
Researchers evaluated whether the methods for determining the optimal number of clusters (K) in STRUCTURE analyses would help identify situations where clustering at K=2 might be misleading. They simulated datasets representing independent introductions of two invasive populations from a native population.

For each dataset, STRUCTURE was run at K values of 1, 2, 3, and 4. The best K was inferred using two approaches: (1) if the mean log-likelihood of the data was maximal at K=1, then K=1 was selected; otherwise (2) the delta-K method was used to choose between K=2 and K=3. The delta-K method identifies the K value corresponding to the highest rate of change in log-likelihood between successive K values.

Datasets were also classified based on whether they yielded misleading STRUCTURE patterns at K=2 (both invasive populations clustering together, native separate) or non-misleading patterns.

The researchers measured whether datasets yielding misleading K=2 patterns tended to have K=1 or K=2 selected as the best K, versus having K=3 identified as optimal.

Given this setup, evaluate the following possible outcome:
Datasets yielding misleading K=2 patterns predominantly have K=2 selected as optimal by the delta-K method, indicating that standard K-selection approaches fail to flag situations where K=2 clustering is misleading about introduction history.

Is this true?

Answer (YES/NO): NO